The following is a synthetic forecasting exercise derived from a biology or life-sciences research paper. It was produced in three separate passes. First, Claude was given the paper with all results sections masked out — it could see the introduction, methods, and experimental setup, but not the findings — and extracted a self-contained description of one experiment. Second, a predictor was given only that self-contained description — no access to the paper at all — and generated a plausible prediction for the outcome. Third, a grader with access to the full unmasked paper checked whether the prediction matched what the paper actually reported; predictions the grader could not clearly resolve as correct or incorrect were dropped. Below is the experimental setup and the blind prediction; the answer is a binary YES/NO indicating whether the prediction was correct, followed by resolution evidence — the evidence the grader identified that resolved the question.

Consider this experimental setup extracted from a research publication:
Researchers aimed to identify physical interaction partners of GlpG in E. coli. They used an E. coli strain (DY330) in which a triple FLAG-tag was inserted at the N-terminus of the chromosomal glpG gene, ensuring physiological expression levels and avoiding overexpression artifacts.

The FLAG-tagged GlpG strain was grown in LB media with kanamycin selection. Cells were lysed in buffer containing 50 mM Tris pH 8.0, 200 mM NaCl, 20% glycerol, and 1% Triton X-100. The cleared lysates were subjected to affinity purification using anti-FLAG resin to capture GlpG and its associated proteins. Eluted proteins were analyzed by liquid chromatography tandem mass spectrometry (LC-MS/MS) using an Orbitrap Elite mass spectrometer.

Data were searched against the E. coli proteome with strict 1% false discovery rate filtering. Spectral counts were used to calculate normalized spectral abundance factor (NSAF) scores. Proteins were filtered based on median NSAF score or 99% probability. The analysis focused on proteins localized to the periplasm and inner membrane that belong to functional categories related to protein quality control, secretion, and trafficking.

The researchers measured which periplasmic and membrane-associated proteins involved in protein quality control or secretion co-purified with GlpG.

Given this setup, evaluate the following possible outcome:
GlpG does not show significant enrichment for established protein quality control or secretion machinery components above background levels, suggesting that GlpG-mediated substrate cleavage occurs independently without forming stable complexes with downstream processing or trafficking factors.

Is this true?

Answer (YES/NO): NO